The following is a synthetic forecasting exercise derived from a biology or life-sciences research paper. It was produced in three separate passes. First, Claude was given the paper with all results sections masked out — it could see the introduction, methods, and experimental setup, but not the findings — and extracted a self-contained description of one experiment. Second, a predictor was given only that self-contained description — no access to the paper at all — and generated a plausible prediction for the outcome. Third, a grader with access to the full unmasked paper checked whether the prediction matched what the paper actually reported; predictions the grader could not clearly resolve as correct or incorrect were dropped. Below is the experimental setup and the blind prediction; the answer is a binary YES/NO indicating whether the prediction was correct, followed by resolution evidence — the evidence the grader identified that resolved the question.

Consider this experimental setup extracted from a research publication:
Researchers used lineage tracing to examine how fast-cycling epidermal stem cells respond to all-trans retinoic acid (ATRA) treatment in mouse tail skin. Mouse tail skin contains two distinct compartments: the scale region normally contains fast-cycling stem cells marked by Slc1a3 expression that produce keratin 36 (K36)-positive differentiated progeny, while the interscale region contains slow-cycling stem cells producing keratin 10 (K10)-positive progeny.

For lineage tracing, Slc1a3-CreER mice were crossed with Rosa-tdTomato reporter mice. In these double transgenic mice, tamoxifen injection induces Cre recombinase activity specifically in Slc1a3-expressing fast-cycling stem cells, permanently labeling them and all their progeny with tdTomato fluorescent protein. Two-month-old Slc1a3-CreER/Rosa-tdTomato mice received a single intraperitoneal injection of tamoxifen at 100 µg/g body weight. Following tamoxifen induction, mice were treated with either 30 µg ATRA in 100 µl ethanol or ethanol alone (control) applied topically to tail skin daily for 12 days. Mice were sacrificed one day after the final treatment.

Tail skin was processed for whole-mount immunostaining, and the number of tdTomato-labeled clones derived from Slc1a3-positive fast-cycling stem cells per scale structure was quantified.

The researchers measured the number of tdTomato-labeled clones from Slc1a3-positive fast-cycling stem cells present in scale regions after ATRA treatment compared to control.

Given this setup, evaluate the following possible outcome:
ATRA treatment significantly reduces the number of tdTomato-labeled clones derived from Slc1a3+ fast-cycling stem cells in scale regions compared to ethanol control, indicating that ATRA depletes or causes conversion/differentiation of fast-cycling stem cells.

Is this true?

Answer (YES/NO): YES